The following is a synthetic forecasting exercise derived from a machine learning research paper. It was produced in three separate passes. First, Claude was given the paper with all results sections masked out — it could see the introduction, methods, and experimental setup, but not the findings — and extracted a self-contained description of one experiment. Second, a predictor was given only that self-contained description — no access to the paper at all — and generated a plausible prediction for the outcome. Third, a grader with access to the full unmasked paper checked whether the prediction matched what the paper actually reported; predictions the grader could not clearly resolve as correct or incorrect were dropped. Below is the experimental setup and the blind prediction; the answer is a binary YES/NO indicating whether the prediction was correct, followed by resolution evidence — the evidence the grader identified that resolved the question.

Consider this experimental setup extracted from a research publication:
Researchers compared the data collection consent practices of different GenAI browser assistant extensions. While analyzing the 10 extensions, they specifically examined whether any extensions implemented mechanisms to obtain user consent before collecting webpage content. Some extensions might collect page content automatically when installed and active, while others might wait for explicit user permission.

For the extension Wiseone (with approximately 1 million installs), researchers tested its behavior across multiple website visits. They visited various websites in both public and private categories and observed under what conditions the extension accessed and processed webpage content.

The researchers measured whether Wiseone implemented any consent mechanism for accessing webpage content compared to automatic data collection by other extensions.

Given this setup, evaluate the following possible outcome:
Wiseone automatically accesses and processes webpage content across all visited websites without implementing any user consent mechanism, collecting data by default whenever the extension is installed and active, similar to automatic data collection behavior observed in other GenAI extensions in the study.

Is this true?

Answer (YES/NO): NO